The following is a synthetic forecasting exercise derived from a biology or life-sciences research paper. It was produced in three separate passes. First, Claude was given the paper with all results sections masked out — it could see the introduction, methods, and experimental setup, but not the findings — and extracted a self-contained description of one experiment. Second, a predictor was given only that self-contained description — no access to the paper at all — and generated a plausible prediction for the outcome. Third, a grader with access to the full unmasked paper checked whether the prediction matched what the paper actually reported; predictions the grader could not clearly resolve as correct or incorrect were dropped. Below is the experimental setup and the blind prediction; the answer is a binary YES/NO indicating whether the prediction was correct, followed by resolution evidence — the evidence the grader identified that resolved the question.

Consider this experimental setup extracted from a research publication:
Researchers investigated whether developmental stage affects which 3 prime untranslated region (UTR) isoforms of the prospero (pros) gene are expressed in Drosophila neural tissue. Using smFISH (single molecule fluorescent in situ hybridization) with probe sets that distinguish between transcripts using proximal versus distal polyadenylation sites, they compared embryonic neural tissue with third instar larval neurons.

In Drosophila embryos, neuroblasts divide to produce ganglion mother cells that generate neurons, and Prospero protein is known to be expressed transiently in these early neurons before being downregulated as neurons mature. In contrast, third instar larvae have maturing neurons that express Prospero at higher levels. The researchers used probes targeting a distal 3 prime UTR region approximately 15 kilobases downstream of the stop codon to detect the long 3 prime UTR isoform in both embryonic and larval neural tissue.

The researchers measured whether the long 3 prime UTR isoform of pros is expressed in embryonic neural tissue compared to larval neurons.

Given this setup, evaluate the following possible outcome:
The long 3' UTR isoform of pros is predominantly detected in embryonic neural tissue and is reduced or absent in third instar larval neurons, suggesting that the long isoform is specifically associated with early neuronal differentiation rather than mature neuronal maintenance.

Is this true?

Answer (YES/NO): NO